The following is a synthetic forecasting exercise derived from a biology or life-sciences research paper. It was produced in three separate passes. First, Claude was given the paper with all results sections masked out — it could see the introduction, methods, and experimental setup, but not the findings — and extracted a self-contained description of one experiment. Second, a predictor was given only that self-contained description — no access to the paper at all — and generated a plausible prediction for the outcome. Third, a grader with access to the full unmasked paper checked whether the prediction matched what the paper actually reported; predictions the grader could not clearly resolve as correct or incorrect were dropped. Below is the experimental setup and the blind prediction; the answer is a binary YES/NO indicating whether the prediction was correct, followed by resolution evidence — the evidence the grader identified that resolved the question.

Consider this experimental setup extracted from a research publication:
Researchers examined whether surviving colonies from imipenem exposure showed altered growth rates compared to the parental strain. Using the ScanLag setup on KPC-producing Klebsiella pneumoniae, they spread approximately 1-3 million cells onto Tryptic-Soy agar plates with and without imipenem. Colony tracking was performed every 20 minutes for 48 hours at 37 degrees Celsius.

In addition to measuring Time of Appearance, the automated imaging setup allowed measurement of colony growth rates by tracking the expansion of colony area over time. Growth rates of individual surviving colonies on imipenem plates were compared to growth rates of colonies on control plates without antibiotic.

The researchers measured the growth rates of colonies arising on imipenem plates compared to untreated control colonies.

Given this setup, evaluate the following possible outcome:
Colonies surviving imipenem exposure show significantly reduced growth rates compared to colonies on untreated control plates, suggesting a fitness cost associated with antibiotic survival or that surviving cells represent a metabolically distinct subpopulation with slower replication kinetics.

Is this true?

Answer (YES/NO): NO